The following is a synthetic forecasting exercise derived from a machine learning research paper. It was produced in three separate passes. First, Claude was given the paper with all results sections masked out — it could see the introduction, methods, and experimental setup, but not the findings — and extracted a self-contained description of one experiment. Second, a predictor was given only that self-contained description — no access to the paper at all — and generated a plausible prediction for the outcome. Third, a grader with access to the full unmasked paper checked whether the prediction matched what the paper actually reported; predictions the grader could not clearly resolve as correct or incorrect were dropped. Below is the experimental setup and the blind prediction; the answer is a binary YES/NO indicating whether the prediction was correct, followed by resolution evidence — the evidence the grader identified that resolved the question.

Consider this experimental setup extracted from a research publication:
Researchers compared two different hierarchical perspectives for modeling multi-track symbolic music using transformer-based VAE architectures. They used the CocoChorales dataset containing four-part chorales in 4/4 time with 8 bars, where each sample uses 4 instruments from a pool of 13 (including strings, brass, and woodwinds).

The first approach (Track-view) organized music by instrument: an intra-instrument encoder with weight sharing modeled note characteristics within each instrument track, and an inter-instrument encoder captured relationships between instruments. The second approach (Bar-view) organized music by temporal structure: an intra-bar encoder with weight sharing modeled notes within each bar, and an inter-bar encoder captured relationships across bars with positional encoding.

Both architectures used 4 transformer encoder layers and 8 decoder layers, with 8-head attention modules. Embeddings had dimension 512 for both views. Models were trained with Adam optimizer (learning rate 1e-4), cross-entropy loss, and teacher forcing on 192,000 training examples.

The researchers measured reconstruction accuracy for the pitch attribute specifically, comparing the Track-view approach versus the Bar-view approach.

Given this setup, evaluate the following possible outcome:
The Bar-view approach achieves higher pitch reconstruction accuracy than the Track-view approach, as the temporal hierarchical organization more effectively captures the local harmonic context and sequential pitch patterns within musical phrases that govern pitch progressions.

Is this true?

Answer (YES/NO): NO